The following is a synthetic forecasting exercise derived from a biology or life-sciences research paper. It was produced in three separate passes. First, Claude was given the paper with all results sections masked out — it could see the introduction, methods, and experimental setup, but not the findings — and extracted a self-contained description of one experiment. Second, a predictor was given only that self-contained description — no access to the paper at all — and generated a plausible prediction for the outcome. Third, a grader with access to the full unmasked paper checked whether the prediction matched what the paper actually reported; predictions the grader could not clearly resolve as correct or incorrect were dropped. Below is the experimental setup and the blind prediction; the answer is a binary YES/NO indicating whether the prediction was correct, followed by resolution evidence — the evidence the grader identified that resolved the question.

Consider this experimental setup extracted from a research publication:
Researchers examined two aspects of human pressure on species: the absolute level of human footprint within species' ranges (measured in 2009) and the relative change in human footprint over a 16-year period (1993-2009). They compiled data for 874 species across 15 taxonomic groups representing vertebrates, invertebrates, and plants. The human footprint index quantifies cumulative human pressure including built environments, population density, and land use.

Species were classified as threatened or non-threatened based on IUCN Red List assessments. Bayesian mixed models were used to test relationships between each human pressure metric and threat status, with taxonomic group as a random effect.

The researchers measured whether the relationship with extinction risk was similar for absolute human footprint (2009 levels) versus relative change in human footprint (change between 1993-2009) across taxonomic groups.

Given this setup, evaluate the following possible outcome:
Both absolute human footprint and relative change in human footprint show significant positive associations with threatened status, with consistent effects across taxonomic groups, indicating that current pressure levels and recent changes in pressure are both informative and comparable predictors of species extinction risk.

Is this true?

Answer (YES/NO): NO